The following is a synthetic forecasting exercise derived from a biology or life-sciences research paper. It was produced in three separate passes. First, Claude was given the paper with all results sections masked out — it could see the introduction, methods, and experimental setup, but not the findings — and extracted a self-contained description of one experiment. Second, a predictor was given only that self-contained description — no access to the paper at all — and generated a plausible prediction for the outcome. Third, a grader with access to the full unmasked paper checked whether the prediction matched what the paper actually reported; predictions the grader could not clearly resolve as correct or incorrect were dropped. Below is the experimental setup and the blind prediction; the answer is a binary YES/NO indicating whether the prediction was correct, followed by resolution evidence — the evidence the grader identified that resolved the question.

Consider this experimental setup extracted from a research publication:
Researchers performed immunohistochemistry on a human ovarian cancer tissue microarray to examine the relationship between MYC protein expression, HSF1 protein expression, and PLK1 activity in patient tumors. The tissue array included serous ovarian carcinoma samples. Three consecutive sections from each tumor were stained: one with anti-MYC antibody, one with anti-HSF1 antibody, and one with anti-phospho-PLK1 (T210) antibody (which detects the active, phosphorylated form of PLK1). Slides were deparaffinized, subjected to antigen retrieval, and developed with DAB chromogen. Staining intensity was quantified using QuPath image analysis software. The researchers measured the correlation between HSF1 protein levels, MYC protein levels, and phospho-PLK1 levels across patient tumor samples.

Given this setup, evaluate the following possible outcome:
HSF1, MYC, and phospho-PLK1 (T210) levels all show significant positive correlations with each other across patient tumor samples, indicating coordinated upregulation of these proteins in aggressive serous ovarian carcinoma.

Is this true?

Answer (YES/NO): YES